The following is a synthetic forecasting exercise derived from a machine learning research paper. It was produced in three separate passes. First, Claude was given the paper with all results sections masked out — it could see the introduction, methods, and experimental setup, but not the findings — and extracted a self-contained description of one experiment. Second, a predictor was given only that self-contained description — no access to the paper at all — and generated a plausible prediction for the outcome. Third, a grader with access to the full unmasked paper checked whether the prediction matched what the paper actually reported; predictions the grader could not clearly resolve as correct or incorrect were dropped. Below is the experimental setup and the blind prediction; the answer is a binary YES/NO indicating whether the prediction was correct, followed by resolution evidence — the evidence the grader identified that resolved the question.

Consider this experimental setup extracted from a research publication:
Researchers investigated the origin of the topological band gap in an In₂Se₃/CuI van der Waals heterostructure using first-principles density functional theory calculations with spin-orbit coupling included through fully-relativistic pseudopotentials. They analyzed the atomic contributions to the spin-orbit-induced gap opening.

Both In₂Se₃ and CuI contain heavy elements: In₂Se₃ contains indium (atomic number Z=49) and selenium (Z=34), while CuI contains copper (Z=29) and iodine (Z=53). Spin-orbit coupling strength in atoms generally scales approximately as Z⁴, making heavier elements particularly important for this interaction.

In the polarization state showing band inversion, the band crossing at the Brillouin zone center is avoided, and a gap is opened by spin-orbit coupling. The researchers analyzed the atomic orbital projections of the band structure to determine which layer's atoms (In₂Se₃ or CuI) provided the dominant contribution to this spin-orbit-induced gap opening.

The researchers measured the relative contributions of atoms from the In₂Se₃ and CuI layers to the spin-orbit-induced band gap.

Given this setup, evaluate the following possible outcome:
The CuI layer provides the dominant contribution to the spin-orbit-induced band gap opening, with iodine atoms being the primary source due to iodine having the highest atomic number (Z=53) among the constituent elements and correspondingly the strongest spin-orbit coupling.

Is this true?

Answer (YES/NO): YES